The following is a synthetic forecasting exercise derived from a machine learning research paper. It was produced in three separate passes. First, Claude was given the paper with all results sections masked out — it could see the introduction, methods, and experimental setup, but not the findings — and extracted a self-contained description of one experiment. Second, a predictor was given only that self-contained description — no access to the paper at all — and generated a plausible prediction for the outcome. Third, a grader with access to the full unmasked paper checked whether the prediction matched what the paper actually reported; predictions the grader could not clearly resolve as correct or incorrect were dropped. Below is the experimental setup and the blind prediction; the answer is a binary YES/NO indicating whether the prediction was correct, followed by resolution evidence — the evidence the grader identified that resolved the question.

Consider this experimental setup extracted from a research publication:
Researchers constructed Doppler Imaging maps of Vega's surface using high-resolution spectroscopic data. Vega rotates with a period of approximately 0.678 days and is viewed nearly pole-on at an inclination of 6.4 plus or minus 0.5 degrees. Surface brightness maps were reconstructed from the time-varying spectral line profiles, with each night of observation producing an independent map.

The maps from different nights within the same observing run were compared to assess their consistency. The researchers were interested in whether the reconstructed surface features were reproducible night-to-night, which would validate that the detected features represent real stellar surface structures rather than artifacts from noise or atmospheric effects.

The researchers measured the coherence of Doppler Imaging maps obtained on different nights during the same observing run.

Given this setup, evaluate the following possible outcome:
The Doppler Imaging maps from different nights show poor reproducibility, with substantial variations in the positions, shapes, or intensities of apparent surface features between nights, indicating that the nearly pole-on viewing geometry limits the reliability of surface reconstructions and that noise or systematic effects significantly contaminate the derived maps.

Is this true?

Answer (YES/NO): NO